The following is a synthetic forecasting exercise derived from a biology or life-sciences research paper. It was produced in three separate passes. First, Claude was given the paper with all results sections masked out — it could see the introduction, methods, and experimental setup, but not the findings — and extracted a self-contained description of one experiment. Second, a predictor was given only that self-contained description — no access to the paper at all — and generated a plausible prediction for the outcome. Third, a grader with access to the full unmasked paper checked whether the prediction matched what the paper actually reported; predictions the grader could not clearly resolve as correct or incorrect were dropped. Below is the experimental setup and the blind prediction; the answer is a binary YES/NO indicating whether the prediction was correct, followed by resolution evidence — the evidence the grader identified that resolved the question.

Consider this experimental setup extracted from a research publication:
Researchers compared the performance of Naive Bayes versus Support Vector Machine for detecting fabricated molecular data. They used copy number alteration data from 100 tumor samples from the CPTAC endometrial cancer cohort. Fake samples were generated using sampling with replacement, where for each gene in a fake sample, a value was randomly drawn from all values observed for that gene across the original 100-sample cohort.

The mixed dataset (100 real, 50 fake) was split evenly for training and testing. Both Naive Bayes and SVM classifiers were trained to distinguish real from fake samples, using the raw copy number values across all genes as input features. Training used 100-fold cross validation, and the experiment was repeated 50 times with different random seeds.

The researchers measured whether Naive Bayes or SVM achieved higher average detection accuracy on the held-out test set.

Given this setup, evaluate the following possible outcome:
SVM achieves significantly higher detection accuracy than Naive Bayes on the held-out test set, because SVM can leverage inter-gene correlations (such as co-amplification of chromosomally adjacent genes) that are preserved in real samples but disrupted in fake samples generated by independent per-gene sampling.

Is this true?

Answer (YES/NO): NO